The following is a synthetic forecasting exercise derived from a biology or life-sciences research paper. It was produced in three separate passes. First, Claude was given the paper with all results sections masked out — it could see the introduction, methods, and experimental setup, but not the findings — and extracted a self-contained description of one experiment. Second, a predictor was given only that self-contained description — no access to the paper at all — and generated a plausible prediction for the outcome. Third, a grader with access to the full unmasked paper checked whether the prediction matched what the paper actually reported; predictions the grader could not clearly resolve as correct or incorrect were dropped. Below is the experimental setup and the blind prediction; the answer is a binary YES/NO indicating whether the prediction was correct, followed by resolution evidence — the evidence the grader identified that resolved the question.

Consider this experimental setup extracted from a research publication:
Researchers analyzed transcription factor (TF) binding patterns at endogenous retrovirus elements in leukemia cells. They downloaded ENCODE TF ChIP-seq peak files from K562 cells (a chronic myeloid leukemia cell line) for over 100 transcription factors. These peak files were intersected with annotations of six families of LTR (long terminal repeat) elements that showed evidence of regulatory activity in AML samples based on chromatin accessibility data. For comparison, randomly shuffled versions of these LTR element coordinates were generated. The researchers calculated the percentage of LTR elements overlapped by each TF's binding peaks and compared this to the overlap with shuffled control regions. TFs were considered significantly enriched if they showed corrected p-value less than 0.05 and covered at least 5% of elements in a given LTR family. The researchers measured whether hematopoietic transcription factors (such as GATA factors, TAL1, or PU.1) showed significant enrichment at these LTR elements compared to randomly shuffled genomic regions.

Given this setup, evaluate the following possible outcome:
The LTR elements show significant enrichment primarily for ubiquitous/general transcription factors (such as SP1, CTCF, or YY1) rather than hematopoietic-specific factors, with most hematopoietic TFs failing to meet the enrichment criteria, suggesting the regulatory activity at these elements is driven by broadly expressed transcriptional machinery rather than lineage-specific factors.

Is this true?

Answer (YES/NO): NO